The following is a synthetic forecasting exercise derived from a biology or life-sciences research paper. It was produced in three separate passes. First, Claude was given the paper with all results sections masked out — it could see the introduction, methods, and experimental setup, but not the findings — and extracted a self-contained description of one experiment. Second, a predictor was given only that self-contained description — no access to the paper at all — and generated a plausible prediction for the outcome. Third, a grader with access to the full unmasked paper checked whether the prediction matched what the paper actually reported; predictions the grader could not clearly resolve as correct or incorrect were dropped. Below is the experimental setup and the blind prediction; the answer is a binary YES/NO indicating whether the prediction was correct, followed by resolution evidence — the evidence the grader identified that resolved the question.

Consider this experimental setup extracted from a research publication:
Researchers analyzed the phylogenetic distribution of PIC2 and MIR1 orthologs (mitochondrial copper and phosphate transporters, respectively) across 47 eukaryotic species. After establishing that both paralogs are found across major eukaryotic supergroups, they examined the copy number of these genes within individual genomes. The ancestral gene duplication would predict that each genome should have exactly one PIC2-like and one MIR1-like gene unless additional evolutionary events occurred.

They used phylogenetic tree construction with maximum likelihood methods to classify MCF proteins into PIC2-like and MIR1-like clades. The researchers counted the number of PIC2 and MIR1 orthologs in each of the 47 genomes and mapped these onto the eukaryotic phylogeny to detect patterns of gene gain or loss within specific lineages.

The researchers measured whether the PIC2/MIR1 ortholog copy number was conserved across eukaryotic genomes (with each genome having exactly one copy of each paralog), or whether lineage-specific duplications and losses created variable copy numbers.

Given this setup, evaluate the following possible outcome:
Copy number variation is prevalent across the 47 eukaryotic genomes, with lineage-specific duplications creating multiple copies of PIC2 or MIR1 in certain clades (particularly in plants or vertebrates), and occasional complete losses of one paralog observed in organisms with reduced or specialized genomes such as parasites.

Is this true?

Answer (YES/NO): NO